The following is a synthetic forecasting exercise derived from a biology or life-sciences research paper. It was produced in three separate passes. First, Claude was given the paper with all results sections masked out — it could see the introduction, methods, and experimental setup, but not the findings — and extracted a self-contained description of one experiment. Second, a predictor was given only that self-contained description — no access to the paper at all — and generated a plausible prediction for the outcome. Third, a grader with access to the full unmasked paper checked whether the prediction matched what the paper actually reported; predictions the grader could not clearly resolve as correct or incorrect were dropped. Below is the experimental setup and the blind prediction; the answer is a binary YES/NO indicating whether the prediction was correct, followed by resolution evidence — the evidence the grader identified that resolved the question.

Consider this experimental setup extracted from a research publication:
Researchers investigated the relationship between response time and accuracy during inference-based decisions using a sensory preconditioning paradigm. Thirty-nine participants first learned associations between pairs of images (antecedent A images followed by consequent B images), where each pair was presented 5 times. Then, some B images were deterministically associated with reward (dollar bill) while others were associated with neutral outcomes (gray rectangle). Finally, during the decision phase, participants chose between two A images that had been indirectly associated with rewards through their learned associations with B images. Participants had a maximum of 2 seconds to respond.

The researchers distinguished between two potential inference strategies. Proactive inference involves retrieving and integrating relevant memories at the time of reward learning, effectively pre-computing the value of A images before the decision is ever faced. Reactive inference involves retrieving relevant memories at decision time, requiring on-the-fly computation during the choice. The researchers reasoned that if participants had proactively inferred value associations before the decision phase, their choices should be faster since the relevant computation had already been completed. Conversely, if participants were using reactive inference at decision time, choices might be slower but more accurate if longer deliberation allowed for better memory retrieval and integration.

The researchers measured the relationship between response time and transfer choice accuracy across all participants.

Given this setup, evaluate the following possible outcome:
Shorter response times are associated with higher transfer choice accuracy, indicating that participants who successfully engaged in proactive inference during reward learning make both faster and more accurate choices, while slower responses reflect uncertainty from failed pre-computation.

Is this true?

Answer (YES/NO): YES